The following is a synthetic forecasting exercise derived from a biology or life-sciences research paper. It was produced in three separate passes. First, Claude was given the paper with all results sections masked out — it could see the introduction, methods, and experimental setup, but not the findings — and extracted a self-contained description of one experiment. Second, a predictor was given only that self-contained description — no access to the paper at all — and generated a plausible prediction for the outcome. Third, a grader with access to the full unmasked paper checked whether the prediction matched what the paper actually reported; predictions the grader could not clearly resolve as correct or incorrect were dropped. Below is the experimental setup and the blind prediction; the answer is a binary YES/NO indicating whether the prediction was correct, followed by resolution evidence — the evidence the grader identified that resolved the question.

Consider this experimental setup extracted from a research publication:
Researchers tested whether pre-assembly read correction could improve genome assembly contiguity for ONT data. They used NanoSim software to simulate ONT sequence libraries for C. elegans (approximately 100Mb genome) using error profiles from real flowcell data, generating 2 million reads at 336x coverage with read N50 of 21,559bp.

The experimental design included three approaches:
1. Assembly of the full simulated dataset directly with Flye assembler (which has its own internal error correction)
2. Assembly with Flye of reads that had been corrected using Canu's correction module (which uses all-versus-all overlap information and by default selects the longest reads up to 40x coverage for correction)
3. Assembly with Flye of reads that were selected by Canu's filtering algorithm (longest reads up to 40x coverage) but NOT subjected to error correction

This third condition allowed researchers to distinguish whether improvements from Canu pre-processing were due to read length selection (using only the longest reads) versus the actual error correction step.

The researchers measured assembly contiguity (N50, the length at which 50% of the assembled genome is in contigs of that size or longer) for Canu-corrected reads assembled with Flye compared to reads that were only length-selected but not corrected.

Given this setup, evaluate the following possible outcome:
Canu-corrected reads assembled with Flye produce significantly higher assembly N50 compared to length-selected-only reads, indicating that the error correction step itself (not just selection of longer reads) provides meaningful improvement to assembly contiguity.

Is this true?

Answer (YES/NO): YES